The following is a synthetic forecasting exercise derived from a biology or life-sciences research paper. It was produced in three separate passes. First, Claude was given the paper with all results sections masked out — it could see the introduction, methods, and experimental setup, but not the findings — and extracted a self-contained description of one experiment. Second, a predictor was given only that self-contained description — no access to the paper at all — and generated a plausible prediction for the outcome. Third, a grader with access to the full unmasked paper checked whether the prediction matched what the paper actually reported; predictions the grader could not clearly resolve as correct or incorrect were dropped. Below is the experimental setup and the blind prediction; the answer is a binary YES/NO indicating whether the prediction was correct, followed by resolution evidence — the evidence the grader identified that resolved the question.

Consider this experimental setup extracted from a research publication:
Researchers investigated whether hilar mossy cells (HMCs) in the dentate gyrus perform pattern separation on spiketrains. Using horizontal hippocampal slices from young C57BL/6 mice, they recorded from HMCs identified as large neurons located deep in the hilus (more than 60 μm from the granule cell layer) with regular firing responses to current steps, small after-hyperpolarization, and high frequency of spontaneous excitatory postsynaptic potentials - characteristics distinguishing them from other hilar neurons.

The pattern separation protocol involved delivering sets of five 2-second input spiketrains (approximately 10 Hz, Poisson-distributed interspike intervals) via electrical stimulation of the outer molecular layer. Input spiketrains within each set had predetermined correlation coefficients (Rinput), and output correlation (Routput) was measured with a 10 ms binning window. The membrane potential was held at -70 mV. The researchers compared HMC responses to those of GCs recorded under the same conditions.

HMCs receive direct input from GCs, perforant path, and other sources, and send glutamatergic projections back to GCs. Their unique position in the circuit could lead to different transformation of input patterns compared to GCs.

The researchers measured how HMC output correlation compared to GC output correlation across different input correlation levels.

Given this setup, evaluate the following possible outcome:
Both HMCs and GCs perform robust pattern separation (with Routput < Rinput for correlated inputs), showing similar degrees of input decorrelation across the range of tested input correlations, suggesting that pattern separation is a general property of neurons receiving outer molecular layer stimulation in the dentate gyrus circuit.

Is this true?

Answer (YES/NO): NO